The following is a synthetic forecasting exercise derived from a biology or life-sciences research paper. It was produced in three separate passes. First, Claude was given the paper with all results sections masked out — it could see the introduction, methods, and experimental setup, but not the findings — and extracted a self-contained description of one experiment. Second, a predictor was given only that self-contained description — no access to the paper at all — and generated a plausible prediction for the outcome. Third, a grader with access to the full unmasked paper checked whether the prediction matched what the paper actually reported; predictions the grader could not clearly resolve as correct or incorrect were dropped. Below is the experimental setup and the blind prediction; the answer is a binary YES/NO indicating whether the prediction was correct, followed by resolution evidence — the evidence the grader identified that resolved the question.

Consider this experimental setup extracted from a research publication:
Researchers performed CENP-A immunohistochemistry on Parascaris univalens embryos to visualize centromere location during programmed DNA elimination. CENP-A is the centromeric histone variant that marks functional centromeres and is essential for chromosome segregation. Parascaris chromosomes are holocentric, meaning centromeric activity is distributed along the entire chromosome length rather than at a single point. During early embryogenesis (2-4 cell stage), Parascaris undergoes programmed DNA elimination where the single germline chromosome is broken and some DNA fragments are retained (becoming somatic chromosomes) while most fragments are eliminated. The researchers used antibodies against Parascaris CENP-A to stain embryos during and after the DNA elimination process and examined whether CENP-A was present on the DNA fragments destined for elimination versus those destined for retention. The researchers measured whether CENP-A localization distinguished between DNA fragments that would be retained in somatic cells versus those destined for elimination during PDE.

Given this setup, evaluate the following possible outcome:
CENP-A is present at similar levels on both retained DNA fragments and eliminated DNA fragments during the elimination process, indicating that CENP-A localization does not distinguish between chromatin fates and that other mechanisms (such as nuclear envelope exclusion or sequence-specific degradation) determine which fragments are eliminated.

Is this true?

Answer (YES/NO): NO